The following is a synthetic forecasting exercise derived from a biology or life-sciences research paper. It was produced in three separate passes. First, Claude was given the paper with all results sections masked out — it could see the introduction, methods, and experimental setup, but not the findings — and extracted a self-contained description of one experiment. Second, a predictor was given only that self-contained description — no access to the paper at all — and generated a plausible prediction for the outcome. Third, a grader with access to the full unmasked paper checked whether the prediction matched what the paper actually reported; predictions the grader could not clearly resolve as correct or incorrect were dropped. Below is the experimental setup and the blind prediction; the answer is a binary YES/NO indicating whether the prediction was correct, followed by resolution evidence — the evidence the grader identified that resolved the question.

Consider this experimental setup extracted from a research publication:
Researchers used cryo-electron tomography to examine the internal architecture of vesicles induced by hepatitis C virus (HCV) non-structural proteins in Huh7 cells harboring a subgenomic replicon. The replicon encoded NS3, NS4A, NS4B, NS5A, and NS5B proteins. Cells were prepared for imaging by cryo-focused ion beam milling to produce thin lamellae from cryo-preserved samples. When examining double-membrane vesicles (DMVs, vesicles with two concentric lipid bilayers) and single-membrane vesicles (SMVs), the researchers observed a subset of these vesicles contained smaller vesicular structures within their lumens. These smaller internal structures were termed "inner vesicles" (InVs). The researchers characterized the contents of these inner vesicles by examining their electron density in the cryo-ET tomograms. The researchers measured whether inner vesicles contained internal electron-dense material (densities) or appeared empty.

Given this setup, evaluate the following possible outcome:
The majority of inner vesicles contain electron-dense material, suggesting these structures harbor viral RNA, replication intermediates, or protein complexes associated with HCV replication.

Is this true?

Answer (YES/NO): NO